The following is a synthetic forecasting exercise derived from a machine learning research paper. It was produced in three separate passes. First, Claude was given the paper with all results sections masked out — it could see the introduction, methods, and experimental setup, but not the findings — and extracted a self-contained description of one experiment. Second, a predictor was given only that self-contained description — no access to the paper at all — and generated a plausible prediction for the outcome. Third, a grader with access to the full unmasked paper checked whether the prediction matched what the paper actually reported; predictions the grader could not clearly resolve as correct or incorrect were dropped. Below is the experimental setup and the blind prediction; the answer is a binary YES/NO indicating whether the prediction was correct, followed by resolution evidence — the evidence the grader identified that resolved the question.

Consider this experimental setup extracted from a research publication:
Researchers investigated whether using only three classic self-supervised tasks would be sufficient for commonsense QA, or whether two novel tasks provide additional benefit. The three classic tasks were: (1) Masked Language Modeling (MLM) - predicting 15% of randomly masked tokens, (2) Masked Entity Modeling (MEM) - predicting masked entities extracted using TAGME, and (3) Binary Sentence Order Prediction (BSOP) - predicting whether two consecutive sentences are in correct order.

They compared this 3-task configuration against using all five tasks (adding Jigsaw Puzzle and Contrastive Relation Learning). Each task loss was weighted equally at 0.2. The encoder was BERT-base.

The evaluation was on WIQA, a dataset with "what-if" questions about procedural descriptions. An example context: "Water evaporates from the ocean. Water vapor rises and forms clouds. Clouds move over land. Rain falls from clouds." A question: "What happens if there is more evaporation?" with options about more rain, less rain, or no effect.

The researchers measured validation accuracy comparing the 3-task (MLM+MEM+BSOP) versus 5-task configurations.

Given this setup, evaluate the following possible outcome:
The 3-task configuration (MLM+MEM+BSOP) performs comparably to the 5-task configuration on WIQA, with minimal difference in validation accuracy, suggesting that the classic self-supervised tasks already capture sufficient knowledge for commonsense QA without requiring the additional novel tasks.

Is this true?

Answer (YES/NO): NO